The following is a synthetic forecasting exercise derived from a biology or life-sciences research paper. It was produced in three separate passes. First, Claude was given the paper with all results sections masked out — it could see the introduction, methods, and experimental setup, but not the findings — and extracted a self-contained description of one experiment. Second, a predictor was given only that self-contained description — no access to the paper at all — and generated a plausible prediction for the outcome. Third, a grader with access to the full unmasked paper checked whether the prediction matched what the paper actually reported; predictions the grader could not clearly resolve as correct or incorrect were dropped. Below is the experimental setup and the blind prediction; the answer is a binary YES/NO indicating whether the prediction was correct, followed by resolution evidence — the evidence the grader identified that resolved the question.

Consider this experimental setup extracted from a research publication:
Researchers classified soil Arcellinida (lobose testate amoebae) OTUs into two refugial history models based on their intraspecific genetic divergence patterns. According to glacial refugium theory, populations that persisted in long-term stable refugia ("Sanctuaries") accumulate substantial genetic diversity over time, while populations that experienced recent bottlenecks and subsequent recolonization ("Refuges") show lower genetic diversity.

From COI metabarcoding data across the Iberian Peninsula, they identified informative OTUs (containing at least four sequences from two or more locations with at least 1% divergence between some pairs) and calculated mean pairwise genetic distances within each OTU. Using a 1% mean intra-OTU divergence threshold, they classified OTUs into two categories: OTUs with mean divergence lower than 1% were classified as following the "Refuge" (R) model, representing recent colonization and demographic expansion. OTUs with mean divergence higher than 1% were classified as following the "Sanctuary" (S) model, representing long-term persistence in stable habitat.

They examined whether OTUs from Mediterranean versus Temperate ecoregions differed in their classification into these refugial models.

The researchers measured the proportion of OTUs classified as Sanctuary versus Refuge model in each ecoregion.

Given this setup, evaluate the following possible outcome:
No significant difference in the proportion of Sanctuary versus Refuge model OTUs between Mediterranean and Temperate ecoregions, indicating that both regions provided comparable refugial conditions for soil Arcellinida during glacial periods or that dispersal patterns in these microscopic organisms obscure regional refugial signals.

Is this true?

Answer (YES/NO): NO